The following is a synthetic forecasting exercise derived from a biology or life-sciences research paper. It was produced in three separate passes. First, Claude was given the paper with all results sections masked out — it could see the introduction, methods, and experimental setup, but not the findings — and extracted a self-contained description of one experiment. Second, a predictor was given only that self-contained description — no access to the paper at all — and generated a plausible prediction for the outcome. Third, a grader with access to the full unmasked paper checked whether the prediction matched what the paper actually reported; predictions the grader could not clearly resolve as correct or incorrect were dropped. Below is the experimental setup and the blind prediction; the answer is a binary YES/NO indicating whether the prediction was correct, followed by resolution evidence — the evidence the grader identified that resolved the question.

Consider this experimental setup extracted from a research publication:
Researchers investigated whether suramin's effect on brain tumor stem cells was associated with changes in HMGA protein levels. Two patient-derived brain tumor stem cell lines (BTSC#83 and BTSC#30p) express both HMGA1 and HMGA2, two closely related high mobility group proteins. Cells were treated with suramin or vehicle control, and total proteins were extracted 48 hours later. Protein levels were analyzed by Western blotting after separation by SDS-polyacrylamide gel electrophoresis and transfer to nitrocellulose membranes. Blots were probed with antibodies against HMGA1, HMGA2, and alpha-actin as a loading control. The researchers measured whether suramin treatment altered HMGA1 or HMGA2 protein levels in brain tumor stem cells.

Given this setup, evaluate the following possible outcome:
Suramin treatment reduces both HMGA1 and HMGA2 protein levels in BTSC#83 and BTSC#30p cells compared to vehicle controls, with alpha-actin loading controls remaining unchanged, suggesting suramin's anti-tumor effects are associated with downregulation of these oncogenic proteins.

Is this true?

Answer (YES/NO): NO